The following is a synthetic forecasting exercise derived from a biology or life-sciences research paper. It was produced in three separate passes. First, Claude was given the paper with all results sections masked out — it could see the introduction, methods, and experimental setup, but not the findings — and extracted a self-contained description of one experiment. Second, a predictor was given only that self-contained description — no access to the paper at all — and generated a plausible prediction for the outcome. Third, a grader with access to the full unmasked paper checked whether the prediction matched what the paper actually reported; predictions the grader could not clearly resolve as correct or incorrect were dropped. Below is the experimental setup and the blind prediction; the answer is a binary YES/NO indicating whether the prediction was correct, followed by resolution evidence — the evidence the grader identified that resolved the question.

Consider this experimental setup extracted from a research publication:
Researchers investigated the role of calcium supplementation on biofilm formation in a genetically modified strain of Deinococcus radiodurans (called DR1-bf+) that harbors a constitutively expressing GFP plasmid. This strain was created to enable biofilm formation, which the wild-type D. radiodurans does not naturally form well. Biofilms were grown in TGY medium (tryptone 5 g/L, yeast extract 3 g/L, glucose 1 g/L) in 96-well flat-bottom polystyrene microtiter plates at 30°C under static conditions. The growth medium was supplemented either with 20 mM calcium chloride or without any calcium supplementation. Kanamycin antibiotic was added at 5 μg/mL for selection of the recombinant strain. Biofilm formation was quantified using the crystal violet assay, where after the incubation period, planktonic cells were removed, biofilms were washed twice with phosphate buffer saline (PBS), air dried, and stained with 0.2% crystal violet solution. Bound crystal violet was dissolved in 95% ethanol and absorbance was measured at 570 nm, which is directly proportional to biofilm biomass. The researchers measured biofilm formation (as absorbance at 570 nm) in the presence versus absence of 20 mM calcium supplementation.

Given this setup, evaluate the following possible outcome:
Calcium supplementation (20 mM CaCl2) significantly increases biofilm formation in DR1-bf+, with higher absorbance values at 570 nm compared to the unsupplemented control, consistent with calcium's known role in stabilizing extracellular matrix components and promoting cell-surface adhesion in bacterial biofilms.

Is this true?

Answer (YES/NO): YES